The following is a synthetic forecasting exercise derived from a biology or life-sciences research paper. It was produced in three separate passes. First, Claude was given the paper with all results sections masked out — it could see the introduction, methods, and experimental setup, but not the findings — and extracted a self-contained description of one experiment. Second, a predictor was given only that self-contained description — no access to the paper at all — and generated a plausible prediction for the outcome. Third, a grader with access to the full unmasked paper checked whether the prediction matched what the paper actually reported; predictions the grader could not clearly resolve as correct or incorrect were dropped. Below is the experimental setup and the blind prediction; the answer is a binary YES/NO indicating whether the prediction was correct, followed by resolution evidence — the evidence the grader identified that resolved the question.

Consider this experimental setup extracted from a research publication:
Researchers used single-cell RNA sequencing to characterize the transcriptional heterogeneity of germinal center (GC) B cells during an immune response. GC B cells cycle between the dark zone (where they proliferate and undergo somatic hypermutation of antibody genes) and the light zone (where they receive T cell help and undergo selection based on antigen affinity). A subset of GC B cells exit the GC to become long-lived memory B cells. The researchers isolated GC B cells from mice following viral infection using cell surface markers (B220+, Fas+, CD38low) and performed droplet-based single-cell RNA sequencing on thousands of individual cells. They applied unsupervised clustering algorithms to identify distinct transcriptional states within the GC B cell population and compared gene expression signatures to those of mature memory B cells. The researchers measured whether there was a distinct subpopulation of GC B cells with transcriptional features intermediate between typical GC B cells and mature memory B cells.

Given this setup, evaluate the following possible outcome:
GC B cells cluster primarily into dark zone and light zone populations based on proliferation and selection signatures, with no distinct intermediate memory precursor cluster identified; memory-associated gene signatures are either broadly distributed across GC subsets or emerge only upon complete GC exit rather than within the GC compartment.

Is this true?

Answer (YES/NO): NO